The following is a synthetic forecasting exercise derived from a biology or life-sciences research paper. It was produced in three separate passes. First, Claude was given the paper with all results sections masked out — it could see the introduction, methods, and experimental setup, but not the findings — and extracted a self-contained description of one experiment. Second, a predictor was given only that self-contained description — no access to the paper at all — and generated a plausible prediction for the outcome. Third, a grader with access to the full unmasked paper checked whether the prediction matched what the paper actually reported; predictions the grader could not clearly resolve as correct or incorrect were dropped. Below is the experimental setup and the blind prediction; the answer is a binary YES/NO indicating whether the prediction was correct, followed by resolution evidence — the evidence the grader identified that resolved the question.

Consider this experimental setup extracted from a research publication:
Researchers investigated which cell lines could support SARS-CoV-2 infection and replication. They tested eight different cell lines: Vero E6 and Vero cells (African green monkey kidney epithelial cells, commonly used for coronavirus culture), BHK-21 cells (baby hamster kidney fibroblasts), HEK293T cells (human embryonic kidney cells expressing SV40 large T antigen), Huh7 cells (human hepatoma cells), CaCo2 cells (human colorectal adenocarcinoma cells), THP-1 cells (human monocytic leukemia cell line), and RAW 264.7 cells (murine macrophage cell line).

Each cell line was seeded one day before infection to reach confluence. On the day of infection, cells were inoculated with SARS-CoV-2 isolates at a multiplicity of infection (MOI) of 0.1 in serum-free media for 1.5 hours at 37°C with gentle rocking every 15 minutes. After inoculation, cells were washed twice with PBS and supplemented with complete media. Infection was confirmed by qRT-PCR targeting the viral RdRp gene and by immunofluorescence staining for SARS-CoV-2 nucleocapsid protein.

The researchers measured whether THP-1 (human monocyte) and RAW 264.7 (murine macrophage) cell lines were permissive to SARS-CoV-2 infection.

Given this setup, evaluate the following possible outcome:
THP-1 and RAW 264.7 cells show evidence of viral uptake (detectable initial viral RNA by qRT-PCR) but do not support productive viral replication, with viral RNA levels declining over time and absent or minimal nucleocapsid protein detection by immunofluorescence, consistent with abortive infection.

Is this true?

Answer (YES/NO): NO